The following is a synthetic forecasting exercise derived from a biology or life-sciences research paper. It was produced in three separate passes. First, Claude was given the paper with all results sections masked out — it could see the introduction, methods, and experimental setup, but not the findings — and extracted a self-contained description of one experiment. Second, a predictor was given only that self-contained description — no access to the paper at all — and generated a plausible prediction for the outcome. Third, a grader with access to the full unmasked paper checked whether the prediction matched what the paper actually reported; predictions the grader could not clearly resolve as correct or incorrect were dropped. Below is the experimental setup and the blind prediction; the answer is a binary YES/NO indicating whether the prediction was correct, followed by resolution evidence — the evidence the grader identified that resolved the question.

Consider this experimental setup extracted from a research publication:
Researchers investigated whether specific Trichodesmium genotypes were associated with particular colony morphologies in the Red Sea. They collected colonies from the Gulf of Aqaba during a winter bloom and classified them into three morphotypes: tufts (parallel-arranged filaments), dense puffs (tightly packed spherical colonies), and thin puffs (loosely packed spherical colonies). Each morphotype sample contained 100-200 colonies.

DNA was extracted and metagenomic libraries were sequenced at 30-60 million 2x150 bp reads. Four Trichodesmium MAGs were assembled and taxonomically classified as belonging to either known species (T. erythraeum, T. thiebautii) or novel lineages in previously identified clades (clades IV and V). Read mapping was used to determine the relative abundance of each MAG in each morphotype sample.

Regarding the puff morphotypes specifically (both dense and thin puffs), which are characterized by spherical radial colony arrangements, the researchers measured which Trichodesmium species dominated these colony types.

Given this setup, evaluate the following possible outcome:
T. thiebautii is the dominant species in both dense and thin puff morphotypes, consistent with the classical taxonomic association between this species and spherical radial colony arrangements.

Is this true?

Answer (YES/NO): YES